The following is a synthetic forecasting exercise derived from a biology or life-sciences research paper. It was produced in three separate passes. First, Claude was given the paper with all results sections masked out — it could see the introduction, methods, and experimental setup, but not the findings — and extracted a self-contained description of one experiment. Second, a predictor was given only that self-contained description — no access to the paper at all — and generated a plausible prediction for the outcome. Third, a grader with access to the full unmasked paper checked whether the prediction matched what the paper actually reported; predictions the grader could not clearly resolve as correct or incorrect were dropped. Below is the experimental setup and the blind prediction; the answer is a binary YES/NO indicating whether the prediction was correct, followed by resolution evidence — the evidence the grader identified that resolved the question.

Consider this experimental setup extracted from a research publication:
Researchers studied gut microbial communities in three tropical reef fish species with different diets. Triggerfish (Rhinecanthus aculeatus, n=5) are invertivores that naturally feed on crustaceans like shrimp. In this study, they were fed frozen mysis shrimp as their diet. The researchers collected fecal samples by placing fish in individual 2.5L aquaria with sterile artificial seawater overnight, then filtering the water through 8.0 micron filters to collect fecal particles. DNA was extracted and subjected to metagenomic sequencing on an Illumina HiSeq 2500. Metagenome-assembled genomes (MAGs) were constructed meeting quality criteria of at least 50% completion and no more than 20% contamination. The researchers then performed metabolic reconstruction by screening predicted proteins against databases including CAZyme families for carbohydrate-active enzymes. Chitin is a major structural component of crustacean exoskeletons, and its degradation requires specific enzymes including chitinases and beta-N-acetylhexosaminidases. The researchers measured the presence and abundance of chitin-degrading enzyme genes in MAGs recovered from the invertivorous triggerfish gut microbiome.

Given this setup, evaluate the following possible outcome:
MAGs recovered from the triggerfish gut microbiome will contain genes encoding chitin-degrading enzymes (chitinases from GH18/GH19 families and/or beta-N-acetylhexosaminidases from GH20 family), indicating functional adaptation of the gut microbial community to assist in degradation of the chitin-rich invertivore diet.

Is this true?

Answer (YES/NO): NO